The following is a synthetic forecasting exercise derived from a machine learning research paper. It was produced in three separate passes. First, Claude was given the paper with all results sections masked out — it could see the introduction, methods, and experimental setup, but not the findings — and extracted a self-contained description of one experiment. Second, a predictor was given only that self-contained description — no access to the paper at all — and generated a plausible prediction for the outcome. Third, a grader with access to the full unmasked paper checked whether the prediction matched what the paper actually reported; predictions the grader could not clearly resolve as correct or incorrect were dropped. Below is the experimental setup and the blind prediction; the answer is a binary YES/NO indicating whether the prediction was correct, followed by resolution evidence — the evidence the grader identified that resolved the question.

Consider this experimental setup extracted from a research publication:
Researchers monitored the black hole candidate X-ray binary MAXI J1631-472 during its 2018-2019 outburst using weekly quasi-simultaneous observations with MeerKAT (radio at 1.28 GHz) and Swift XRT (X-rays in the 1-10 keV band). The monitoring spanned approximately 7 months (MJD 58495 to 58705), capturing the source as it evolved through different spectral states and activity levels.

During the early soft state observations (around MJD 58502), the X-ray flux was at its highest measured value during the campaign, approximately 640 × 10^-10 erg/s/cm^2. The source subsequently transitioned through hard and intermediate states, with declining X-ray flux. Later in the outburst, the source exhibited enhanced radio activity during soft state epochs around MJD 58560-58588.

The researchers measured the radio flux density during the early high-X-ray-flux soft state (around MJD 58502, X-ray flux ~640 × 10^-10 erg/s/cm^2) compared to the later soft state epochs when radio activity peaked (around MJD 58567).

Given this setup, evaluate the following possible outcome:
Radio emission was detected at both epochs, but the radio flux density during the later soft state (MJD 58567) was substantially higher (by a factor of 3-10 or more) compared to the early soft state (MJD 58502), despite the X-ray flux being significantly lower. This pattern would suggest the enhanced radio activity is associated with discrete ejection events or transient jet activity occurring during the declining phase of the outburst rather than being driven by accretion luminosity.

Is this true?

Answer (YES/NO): YES